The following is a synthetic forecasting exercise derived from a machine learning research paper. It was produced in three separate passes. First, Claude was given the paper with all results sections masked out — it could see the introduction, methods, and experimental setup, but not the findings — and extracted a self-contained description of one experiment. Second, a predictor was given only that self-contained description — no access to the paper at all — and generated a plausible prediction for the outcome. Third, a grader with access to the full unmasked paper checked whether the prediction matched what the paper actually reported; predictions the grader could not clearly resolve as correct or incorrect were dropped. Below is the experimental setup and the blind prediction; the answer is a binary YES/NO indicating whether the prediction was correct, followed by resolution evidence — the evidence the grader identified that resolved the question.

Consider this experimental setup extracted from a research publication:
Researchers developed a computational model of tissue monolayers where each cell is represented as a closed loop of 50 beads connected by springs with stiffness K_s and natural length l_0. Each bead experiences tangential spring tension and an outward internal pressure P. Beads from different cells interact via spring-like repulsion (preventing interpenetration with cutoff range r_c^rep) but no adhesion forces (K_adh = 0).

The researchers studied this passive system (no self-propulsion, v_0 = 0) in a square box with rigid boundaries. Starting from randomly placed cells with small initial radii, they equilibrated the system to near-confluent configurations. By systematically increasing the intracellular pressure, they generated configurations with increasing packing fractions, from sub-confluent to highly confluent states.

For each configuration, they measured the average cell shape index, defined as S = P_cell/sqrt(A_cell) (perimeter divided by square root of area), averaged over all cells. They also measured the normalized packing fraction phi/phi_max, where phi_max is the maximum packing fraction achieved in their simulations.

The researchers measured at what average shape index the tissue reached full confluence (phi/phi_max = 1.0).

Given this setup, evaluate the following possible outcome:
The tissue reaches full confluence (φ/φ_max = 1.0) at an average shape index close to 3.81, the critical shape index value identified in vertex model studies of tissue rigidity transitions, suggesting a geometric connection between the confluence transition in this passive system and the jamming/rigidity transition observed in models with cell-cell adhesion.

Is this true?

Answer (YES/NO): YES